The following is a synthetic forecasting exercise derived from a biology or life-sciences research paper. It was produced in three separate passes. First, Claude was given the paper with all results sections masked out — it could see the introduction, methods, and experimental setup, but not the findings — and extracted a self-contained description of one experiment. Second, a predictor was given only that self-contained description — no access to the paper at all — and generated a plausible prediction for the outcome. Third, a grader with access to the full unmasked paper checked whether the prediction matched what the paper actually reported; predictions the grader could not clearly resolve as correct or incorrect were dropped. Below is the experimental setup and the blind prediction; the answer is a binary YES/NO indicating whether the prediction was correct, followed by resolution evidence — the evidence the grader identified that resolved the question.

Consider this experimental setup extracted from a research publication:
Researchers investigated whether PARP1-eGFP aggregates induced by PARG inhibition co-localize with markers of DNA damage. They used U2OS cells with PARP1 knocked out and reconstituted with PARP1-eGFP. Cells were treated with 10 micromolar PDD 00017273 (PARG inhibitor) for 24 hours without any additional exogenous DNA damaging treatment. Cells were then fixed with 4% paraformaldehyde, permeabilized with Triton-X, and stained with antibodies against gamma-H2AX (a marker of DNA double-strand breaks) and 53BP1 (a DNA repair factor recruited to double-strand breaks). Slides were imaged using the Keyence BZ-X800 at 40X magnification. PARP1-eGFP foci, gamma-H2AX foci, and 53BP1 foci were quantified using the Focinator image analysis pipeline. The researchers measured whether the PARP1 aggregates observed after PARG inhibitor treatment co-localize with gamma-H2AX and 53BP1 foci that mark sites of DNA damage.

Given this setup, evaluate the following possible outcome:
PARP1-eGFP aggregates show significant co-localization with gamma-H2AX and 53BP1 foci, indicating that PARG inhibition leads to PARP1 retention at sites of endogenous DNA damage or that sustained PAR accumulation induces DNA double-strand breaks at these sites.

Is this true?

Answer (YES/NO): NO